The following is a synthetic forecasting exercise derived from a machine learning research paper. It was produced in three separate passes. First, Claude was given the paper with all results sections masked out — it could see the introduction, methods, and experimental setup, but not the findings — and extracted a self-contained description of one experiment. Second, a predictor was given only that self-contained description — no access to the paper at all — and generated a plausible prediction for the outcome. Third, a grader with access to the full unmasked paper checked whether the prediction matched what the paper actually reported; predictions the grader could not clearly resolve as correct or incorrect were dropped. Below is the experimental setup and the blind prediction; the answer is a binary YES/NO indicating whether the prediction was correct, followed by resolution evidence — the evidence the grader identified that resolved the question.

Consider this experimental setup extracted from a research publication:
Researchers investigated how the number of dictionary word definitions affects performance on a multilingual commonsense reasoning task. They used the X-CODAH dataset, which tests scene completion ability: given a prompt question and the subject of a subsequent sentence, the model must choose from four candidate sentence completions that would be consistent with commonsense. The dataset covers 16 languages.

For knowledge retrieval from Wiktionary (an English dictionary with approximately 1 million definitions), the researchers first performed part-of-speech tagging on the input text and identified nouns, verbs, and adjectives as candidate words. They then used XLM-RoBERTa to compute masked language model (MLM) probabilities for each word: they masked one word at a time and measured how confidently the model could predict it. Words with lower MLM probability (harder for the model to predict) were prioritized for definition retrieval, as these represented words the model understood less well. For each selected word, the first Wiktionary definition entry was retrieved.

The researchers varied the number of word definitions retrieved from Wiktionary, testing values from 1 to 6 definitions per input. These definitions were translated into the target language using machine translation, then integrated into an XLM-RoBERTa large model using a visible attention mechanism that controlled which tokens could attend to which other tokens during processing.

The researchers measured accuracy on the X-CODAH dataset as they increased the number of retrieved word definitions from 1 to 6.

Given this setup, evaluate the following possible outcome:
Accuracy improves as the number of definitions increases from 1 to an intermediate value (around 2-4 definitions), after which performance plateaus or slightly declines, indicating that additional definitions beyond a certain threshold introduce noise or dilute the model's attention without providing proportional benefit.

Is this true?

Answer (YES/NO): NO